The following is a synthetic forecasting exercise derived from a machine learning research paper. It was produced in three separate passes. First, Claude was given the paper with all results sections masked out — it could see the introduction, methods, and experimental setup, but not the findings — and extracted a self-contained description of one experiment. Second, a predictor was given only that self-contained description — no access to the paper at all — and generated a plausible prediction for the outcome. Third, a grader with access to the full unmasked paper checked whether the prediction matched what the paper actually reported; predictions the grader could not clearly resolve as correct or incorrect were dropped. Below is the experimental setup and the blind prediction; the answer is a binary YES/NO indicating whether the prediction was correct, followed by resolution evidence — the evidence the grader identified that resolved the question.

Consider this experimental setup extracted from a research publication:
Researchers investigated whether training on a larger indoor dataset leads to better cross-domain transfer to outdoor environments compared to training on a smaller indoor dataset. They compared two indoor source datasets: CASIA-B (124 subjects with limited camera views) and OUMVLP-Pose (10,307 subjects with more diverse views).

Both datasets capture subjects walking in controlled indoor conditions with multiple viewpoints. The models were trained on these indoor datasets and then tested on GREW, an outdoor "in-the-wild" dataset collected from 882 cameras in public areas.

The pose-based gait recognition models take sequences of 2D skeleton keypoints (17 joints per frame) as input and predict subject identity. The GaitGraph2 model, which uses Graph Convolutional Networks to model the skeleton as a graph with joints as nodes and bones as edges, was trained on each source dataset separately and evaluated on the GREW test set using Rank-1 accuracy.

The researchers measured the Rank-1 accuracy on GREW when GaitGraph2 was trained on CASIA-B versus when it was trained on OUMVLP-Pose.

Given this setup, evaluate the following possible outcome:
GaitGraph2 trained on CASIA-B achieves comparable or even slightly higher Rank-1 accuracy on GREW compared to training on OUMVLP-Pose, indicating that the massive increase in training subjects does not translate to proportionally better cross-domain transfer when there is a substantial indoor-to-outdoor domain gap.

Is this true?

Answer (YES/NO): NO